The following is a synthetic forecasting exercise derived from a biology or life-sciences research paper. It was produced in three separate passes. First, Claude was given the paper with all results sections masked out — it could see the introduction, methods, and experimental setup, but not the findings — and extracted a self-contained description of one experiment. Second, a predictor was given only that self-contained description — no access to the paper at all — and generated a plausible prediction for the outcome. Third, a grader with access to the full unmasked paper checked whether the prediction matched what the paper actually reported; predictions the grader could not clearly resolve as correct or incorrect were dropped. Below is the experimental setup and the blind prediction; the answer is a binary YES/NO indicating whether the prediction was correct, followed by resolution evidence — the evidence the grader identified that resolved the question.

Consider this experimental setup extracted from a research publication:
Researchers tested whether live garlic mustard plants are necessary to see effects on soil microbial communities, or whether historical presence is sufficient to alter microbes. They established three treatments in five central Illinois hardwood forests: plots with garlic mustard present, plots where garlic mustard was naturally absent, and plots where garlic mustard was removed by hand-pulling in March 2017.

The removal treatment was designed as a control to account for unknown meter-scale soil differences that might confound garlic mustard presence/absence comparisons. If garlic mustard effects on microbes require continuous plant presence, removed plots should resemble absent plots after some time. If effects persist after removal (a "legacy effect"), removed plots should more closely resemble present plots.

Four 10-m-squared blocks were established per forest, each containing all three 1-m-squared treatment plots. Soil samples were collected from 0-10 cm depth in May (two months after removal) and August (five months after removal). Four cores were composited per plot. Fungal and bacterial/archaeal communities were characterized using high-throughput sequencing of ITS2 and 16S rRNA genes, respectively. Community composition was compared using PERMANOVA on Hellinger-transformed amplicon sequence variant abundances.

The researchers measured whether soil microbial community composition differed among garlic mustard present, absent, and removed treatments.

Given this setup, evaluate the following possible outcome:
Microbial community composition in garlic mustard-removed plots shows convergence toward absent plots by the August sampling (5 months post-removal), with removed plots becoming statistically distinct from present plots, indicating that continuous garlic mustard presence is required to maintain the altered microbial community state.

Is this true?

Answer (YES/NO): NO